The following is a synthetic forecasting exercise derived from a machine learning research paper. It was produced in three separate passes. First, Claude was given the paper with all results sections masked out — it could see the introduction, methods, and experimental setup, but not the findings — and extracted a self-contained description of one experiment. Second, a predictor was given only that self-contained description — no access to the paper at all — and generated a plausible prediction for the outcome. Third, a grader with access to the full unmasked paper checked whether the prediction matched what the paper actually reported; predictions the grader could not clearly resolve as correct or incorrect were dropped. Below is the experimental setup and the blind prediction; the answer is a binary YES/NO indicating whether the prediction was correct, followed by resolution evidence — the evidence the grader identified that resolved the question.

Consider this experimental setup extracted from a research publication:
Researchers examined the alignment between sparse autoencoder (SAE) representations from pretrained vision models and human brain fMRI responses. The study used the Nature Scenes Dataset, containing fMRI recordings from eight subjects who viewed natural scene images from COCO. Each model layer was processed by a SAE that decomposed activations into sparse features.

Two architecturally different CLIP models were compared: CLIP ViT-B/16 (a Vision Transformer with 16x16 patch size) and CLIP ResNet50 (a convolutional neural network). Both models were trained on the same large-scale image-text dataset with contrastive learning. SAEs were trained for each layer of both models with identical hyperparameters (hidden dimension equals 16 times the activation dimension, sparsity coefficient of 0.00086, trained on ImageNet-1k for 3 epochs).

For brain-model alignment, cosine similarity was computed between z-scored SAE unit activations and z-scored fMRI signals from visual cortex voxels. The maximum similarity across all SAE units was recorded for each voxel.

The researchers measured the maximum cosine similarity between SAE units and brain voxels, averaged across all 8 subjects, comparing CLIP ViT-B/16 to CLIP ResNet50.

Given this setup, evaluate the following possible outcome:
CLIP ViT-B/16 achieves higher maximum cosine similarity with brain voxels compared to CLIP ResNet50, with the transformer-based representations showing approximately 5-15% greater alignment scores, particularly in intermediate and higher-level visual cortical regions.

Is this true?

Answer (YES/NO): NO